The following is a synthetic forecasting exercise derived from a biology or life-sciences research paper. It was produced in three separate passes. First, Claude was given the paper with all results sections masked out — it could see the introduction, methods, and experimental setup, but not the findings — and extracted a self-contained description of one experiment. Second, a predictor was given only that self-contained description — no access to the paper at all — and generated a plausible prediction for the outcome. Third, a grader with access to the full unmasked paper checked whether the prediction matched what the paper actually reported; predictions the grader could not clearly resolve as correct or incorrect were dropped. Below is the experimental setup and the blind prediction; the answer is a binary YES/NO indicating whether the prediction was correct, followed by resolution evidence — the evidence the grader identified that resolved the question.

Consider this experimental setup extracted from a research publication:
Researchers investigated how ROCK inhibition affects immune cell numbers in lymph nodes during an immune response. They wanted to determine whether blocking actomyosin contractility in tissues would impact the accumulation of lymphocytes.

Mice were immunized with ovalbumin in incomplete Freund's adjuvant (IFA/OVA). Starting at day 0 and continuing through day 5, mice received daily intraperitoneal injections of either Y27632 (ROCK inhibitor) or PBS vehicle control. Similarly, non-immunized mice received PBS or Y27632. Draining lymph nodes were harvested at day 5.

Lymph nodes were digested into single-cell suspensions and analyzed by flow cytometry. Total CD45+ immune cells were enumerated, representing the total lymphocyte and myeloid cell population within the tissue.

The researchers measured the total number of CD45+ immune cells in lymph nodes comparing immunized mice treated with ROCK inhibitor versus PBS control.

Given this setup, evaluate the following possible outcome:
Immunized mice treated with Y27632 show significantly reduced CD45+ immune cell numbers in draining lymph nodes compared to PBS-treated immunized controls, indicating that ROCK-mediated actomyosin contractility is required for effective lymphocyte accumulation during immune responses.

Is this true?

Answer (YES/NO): NO